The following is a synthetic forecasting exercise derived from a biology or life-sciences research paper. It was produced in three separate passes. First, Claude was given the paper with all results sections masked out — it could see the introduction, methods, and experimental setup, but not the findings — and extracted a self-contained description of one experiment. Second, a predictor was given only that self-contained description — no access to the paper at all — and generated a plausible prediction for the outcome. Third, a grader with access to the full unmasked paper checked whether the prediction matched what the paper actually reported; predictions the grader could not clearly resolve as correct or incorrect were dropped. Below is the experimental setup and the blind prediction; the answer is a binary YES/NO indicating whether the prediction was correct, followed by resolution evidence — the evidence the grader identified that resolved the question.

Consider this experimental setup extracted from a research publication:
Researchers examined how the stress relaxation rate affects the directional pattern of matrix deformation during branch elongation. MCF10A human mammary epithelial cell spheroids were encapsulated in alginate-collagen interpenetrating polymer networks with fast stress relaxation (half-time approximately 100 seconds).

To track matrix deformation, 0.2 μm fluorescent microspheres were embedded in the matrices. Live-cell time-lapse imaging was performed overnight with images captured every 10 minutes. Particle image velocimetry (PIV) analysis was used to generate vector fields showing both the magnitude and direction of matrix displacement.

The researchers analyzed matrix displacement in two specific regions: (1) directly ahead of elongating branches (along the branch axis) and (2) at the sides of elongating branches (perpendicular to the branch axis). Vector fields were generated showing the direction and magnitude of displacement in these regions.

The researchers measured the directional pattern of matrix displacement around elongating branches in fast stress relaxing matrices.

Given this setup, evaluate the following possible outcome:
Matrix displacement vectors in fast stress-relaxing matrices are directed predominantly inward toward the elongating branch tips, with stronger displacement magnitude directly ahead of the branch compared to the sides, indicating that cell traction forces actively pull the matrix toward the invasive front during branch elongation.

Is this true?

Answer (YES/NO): NO